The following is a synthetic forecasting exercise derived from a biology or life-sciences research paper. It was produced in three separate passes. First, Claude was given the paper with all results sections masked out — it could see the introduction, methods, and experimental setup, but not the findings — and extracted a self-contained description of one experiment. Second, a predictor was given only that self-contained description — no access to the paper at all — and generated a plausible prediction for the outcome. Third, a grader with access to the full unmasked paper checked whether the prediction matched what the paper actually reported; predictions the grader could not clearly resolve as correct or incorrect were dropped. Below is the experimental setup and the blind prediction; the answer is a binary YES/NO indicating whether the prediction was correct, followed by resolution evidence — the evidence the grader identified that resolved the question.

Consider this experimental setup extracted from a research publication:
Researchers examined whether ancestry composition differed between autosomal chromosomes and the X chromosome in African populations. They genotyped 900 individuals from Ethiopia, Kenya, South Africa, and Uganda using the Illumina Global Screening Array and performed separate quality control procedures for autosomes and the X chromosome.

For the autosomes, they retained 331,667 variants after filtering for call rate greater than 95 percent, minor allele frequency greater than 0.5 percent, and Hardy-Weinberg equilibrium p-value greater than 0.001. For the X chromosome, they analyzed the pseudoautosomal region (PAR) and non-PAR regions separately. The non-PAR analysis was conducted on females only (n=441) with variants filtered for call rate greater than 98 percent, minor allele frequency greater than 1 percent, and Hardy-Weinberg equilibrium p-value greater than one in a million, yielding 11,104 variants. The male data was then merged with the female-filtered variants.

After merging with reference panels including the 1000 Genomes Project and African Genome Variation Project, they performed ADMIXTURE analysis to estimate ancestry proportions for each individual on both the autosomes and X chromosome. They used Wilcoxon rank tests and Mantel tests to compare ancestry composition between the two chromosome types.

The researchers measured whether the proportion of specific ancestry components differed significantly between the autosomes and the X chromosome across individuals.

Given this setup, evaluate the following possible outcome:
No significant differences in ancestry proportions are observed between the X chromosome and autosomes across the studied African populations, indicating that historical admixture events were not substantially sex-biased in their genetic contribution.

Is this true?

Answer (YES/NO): YES